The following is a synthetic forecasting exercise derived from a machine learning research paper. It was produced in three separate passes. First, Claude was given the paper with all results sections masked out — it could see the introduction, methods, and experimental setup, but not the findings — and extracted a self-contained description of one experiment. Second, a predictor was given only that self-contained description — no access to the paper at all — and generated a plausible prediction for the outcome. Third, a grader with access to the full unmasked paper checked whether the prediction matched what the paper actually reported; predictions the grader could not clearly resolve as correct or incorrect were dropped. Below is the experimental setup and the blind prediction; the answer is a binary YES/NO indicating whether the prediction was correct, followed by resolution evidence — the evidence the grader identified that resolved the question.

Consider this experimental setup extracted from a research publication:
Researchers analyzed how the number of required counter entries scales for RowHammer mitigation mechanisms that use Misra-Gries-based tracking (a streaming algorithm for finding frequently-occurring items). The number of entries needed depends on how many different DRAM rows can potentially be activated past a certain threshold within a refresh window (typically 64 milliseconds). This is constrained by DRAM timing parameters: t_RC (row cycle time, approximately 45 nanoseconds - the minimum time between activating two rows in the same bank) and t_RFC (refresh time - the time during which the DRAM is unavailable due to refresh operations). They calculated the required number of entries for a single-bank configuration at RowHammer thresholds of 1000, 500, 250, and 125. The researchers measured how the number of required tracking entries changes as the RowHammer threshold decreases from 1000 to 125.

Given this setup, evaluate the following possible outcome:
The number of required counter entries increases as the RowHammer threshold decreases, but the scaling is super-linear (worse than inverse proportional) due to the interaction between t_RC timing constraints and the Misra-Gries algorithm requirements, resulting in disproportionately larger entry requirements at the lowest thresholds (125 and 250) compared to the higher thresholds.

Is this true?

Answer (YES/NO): NO